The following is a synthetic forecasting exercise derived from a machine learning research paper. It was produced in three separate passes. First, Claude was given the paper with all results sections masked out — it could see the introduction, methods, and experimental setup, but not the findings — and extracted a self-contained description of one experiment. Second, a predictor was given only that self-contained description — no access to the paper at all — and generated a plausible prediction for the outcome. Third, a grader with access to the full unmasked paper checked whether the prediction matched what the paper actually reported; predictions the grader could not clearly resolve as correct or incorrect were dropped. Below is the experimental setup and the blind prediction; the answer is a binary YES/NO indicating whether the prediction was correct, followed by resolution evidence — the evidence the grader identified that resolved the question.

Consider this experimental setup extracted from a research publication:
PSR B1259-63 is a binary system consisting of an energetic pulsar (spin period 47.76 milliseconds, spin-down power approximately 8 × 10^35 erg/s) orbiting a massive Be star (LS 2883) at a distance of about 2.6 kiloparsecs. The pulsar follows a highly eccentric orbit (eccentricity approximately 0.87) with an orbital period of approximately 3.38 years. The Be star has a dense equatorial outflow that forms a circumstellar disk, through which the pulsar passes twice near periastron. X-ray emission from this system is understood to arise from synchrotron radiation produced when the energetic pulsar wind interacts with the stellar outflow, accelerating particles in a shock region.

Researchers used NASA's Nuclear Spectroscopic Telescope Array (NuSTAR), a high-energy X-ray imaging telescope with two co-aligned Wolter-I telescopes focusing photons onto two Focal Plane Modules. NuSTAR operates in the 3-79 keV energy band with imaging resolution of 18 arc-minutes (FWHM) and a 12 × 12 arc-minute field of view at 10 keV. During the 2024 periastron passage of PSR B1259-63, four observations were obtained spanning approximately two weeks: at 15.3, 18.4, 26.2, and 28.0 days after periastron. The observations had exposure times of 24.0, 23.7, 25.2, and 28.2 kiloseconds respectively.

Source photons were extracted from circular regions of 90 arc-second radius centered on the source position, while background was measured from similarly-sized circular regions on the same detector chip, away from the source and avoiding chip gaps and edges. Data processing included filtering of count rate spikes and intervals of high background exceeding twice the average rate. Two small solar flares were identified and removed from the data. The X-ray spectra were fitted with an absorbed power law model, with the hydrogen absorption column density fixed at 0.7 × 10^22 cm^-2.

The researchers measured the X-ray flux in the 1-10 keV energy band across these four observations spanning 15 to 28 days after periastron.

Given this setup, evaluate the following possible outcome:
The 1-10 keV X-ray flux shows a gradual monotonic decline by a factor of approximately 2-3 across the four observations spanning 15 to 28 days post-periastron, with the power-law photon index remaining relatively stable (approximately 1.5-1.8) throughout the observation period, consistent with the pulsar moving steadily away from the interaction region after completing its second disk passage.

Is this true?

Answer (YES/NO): NO